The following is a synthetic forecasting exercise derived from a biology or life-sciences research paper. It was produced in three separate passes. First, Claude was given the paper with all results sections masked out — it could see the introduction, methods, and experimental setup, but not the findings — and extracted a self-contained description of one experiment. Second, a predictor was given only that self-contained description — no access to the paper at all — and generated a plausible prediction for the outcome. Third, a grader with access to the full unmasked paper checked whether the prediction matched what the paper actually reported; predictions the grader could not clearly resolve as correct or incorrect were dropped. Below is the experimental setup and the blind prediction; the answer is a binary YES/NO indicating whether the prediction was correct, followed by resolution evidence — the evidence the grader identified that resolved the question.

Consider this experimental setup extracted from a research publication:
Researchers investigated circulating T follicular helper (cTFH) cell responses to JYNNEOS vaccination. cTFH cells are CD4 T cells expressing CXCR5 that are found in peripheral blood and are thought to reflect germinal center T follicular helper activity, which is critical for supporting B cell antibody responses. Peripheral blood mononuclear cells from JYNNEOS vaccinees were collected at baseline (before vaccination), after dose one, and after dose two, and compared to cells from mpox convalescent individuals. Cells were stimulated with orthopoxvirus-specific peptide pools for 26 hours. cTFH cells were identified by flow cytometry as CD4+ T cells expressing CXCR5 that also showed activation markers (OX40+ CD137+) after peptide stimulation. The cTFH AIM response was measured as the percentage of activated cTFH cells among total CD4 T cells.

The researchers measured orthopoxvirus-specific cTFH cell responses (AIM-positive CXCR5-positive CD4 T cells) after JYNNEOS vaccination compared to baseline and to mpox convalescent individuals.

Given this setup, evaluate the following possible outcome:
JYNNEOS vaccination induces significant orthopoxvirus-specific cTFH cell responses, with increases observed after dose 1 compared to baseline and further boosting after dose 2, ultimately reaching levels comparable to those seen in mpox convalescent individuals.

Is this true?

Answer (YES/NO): NO